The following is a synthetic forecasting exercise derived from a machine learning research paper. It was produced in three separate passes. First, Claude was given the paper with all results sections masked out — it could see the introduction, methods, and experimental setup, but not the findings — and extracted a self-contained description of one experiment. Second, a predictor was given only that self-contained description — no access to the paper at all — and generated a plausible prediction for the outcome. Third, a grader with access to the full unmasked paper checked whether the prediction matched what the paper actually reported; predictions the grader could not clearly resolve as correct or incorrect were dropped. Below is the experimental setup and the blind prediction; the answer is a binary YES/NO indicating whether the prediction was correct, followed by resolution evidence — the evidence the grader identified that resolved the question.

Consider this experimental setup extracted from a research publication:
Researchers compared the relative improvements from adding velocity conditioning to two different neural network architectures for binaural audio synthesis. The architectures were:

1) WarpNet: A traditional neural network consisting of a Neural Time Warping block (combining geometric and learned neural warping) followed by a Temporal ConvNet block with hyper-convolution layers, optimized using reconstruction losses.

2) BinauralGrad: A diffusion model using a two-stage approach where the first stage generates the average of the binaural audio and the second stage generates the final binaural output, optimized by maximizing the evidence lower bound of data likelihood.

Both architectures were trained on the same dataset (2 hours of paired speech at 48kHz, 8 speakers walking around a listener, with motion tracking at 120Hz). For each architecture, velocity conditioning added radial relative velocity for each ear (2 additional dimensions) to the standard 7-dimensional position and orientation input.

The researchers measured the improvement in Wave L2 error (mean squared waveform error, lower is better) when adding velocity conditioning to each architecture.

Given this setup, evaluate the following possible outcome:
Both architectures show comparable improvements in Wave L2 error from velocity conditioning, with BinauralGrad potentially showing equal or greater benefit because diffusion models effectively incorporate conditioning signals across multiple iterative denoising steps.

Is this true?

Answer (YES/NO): NO